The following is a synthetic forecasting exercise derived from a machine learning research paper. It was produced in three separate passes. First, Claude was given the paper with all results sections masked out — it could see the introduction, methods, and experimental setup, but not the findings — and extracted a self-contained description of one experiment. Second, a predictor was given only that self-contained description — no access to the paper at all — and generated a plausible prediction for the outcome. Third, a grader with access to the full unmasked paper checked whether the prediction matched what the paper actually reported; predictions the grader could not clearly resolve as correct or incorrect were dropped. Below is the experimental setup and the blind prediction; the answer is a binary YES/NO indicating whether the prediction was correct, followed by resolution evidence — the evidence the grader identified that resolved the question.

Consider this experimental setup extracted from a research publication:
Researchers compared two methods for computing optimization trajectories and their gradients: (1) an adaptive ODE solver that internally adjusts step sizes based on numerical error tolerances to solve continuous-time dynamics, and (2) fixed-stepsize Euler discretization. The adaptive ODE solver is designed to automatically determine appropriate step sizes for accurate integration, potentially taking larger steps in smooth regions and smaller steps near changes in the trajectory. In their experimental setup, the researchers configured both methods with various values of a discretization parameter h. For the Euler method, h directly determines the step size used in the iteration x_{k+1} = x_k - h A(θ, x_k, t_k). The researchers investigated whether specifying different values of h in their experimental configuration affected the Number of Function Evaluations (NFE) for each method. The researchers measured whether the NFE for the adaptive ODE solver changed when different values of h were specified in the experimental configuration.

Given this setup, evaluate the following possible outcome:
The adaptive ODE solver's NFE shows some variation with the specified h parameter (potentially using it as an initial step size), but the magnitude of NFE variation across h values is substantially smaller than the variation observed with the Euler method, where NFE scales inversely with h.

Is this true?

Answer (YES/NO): NO